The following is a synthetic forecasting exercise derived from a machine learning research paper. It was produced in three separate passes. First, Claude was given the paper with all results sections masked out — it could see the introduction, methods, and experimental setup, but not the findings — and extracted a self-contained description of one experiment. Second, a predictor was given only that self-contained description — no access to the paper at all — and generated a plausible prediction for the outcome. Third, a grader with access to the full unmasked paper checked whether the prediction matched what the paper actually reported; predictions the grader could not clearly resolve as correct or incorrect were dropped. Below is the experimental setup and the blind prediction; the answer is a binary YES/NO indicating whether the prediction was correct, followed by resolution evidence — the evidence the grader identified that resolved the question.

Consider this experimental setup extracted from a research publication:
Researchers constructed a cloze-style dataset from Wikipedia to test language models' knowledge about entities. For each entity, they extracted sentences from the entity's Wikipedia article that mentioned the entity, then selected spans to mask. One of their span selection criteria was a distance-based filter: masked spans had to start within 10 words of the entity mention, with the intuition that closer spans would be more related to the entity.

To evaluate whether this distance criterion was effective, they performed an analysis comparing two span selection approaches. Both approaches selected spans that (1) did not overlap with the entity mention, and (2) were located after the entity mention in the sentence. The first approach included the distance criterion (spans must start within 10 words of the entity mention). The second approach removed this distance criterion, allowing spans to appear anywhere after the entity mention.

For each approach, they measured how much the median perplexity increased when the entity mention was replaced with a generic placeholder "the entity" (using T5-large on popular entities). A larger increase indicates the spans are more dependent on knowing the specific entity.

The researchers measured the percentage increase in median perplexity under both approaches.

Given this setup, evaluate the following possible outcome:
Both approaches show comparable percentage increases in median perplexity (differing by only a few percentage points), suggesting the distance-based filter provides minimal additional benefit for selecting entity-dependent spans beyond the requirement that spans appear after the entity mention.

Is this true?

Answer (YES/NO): NO